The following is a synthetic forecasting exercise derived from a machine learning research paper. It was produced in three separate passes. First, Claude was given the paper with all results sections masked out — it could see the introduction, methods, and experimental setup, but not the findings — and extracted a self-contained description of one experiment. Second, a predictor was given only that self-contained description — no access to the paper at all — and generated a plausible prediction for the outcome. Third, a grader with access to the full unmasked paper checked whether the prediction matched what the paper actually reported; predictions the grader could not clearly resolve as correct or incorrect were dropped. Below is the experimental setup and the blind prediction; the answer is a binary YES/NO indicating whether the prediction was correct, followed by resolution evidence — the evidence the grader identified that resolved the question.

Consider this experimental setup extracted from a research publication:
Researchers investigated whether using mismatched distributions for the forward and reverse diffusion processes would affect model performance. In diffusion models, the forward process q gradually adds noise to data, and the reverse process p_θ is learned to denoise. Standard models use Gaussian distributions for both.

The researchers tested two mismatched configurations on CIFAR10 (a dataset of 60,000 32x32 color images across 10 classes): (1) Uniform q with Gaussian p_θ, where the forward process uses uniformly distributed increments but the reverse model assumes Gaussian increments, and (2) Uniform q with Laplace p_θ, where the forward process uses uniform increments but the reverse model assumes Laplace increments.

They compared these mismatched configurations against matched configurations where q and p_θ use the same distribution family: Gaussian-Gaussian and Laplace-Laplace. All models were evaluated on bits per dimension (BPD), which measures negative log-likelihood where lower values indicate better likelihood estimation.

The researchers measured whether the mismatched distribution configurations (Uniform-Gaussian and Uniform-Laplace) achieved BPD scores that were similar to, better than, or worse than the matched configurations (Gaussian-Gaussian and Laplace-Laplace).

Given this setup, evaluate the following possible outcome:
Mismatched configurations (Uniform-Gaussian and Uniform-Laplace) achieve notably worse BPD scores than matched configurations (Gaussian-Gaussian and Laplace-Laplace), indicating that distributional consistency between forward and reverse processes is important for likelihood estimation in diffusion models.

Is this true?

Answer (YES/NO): YES